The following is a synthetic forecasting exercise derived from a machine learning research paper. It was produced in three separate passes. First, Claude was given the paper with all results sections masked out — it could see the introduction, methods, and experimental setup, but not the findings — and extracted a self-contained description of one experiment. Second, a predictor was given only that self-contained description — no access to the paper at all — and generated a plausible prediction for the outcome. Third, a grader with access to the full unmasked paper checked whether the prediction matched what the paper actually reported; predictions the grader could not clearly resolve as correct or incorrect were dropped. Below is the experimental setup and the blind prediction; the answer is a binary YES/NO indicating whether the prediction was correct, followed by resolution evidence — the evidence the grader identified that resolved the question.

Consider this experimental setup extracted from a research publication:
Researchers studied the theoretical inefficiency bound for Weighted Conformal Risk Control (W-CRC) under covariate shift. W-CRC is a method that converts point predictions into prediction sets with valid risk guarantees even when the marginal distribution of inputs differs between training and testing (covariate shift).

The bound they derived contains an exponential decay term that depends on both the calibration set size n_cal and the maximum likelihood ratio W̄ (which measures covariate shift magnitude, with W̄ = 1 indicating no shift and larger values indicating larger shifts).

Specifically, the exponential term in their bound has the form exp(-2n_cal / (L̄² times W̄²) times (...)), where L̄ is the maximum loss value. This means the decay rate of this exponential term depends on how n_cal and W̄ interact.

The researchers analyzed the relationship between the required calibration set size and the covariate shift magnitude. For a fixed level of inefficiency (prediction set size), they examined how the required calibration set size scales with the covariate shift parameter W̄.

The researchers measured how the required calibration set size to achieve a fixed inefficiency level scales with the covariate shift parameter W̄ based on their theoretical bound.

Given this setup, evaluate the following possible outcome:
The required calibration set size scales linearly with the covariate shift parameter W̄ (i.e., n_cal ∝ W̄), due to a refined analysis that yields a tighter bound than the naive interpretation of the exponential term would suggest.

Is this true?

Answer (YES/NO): NO